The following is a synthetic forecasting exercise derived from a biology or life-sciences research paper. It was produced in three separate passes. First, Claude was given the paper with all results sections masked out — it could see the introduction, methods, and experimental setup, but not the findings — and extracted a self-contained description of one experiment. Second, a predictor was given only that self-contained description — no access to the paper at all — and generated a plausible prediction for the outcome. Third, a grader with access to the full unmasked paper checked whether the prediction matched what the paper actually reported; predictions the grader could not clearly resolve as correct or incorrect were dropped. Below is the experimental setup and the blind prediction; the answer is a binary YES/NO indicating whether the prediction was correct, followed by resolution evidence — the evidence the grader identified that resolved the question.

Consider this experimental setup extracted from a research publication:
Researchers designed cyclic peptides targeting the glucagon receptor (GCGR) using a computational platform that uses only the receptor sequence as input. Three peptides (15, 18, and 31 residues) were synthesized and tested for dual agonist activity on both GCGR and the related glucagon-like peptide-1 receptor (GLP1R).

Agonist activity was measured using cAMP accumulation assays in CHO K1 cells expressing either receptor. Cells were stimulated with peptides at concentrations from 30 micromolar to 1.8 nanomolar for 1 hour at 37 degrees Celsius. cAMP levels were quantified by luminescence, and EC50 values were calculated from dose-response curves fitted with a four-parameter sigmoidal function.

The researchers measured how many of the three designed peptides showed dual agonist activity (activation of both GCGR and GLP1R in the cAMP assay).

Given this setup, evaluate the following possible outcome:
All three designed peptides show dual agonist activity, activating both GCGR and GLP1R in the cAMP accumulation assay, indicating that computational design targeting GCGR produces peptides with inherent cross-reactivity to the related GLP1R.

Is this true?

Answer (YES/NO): NO